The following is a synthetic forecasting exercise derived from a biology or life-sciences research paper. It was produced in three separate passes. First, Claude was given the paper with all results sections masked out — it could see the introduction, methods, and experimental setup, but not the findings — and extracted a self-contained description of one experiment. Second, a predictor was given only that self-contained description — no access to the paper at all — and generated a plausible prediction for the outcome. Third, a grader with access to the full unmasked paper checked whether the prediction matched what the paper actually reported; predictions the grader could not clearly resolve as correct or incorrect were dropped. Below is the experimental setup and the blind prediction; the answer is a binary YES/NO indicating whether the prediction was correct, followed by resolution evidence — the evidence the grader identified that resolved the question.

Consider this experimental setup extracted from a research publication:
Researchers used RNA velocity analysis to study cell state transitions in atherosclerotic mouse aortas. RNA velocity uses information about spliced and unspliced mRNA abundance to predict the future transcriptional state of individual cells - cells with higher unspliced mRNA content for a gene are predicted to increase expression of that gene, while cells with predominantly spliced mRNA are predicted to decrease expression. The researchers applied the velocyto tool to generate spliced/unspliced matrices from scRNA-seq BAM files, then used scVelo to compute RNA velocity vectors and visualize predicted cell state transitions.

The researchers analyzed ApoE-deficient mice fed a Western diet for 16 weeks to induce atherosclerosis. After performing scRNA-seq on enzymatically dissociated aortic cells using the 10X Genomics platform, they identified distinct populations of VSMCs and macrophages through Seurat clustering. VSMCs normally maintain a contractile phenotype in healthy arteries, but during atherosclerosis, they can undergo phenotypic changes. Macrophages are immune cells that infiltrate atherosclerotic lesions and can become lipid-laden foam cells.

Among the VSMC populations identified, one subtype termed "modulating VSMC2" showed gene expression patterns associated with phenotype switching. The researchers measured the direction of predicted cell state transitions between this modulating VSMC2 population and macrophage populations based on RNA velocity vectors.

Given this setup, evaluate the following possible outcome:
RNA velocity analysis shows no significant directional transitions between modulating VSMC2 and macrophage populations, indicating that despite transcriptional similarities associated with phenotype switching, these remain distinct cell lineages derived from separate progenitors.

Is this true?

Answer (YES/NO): NO